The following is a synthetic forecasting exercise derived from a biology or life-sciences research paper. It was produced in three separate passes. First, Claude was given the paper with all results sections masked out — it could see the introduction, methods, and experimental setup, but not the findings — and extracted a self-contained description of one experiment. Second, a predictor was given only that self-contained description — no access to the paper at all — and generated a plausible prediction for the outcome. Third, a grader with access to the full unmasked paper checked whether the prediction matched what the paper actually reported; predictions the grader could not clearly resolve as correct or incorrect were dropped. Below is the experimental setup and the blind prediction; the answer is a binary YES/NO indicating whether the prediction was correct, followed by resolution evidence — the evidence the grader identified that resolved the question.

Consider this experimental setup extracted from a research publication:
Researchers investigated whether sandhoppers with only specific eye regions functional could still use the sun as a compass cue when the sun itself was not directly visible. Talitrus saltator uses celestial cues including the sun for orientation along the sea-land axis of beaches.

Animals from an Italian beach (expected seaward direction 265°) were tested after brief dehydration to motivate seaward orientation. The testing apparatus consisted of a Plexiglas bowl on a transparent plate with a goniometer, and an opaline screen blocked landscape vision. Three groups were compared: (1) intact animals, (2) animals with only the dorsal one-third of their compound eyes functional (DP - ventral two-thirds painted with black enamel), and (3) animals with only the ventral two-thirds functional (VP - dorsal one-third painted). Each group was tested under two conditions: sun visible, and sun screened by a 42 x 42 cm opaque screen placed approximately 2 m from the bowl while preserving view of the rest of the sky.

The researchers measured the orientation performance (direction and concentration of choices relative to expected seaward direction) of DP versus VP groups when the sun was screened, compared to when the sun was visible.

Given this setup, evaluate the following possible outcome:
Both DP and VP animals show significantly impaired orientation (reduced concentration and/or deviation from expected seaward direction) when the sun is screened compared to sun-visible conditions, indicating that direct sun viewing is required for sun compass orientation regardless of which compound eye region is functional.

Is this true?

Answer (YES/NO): NO